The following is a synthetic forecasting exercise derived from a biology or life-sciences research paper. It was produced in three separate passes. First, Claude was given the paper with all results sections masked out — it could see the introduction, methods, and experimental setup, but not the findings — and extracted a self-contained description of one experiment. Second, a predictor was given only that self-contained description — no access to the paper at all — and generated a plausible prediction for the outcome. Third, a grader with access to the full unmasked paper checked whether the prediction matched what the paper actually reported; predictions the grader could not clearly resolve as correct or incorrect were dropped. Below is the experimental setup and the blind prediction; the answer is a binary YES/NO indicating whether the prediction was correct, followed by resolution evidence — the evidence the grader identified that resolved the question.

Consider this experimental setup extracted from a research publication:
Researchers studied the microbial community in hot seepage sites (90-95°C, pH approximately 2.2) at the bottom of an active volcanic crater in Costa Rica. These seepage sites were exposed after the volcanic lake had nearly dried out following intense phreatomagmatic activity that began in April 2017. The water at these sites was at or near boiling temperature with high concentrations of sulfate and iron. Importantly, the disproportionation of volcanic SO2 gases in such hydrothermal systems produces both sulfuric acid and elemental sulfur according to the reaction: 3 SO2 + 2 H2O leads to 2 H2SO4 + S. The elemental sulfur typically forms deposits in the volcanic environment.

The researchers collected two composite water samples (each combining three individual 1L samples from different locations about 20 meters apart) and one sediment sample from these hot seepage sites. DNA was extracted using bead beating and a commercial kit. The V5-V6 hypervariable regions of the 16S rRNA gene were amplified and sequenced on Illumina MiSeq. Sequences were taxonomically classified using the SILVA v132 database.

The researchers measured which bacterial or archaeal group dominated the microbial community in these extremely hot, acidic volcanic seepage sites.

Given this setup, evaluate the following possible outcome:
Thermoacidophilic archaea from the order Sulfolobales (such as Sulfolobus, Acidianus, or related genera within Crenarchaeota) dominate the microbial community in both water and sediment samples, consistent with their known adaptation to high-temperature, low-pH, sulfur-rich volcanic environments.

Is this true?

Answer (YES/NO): NO